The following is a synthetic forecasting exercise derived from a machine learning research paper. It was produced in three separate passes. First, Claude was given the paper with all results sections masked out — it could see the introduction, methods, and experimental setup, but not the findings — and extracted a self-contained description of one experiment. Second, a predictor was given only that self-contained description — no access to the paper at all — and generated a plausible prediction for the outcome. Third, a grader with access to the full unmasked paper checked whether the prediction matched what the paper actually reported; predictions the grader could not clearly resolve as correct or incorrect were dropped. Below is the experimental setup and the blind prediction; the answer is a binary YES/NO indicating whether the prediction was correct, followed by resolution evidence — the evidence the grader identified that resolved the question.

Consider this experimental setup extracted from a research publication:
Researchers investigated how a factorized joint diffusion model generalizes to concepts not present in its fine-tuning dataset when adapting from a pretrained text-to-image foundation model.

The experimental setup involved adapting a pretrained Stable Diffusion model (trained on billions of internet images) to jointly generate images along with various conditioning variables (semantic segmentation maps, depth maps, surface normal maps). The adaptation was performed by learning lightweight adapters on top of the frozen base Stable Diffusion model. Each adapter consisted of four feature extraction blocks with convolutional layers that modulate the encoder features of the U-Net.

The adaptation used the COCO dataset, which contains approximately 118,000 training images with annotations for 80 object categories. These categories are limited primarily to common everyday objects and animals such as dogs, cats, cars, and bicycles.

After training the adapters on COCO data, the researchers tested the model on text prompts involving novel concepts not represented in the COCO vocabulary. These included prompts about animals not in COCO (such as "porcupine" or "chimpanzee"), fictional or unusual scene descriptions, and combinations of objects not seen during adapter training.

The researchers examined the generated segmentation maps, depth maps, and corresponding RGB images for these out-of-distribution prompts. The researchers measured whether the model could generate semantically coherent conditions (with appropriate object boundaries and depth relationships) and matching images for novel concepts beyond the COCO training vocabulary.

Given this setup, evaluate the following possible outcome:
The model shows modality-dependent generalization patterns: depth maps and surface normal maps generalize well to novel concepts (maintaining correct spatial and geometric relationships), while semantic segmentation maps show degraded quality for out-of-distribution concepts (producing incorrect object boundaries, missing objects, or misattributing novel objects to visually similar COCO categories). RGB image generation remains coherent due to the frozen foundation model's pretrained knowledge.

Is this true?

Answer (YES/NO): NO